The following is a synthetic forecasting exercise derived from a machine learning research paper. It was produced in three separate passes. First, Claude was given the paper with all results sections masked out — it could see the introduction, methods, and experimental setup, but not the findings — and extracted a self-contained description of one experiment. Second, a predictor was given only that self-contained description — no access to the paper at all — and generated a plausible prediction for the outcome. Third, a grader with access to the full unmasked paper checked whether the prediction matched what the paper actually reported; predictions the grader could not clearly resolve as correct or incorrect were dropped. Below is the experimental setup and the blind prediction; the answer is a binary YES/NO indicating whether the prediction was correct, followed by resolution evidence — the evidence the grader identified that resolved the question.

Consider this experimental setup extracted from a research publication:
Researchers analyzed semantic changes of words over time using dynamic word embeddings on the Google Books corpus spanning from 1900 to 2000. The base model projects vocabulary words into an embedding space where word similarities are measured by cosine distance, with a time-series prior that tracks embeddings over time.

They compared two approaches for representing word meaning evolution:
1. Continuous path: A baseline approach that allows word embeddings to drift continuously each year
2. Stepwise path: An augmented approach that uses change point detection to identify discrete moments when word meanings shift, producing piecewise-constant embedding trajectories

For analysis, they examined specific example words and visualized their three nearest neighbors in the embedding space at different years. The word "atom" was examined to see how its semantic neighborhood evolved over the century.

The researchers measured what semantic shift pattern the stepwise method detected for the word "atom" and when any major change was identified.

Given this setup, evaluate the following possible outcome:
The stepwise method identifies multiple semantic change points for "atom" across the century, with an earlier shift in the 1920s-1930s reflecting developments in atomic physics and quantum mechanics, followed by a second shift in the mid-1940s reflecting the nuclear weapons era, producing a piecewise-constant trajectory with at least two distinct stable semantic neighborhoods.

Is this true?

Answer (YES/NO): NO